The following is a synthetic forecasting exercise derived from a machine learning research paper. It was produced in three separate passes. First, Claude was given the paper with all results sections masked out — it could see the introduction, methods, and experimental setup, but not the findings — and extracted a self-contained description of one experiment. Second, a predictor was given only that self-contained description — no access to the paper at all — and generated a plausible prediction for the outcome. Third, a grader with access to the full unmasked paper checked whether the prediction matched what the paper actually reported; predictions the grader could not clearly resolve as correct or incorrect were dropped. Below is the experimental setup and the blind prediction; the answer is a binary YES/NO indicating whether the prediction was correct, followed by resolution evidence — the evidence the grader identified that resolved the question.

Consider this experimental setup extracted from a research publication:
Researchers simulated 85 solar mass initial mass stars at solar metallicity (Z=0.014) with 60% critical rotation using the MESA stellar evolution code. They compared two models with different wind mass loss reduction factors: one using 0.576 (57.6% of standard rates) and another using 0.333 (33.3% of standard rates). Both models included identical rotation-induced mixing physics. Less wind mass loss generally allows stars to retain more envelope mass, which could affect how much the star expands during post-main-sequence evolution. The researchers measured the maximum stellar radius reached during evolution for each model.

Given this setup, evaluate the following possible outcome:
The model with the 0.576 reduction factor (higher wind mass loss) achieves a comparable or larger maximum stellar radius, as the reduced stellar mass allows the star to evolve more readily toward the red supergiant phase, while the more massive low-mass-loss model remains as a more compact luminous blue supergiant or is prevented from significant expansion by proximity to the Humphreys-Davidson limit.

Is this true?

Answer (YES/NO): YES